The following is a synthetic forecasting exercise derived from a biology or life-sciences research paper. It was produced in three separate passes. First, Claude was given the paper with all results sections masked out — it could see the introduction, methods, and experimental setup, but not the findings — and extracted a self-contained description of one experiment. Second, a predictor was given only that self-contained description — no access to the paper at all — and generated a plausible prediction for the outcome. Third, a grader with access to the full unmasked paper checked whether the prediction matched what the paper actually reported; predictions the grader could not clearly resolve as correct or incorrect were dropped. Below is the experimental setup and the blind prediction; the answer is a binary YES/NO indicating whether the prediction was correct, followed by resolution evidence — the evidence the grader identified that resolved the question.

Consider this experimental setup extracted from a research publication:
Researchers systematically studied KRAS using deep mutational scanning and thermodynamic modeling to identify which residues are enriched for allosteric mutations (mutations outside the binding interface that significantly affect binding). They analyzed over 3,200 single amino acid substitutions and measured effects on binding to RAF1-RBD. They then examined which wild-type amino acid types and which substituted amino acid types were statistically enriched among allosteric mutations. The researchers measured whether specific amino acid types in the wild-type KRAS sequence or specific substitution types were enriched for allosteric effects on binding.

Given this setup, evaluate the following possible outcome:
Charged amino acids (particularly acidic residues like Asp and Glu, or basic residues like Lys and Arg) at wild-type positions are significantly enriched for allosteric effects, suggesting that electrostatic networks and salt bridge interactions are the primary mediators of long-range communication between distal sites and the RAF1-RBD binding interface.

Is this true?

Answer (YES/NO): NO